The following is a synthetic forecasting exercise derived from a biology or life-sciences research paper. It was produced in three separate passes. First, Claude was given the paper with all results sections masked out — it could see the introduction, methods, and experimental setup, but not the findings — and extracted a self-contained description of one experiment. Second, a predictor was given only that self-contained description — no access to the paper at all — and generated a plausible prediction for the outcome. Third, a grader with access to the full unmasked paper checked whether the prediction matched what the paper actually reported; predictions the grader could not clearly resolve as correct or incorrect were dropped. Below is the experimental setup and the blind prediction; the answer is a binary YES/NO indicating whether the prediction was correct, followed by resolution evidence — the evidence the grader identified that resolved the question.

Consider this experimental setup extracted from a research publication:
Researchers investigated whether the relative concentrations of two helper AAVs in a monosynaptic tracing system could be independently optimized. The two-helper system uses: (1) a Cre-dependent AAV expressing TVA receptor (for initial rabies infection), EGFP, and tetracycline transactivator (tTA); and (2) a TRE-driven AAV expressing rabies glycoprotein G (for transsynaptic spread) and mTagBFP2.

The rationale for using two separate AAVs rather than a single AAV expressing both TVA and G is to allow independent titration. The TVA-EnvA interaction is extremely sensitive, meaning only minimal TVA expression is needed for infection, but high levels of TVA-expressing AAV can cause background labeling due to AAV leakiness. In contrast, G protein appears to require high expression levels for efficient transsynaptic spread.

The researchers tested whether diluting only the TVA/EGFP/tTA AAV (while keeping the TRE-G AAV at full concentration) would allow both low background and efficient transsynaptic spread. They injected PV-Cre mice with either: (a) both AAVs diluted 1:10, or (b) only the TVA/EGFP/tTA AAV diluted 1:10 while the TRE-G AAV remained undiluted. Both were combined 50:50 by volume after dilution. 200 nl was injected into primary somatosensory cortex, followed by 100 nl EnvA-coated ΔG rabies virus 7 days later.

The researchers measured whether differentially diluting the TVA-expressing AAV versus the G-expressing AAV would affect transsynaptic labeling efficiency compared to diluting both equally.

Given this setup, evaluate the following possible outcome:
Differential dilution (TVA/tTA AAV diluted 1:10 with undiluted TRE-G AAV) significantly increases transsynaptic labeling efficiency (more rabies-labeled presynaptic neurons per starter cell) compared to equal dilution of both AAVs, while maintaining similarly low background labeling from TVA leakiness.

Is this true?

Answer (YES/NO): NO